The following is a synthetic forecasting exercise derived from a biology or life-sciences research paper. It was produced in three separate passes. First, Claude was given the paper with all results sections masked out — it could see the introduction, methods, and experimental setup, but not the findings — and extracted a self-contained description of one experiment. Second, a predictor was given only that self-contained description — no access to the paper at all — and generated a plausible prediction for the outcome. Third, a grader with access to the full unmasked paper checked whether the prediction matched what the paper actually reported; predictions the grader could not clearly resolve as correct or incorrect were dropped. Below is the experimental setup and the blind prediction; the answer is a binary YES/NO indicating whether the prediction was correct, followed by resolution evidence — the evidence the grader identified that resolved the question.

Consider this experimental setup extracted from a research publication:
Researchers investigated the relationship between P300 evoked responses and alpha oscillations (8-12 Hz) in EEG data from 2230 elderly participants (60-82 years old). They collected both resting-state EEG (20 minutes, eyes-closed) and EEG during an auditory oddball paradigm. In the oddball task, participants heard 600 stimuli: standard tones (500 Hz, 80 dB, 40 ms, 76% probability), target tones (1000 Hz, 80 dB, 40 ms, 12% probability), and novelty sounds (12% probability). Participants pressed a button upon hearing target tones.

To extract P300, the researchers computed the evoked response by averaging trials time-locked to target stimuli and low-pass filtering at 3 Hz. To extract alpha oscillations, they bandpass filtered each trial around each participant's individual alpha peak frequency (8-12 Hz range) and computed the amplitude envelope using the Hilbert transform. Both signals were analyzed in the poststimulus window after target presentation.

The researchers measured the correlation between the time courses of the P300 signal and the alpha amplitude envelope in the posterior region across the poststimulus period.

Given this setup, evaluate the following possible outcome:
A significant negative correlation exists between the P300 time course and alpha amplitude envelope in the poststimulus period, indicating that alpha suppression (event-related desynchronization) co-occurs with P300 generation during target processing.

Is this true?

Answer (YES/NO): YES